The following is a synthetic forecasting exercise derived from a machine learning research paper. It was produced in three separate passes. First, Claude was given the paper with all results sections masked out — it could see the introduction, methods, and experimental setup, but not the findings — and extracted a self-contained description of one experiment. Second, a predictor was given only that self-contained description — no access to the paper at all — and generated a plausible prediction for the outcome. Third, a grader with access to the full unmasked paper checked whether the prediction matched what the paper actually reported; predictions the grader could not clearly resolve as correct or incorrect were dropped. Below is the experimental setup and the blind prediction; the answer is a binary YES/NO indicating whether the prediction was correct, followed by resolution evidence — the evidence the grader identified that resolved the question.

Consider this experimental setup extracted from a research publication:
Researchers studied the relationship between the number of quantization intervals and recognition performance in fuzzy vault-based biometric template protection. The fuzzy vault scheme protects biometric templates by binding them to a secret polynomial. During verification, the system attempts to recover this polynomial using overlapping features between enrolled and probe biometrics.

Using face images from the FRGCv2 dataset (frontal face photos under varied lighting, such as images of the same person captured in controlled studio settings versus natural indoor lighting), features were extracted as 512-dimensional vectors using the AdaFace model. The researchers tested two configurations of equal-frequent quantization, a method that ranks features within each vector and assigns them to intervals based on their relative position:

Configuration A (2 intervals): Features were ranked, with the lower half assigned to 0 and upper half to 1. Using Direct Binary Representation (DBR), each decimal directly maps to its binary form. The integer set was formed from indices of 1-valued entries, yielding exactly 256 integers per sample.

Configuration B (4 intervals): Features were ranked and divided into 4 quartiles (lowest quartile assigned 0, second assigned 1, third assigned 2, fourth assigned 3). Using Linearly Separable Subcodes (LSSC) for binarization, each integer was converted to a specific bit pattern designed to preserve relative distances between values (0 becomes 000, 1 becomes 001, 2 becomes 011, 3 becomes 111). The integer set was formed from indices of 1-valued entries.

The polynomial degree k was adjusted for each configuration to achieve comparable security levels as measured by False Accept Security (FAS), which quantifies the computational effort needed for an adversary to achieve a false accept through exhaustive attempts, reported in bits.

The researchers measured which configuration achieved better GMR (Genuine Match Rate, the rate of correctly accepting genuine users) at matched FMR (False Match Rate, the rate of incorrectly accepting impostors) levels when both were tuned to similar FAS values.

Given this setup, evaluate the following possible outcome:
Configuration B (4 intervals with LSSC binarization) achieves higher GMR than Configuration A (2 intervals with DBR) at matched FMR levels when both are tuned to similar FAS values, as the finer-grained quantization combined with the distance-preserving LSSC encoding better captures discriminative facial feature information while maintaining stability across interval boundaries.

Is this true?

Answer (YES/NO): YES